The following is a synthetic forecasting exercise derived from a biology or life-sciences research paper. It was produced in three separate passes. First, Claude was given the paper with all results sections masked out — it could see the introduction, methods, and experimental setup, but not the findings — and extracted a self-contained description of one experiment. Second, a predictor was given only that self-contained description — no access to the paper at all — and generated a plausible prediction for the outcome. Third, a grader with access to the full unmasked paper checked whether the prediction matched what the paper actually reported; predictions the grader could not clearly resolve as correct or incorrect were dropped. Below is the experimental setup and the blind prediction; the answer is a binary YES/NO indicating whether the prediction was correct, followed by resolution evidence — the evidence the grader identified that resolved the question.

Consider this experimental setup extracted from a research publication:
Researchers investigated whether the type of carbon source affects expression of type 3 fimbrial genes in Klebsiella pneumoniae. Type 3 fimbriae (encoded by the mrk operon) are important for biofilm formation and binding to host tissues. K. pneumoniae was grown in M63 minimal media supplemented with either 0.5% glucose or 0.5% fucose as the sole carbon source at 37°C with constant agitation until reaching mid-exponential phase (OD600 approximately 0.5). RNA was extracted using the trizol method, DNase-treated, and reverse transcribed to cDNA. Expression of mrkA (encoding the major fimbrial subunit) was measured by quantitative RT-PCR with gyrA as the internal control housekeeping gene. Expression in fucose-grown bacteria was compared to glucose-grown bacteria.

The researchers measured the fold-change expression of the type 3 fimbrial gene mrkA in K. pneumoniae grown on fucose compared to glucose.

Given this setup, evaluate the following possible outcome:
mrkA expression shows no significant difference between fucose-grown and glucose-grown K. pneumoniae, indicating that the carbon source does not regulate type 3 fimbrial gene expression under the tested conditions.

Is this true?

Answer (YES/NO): YES